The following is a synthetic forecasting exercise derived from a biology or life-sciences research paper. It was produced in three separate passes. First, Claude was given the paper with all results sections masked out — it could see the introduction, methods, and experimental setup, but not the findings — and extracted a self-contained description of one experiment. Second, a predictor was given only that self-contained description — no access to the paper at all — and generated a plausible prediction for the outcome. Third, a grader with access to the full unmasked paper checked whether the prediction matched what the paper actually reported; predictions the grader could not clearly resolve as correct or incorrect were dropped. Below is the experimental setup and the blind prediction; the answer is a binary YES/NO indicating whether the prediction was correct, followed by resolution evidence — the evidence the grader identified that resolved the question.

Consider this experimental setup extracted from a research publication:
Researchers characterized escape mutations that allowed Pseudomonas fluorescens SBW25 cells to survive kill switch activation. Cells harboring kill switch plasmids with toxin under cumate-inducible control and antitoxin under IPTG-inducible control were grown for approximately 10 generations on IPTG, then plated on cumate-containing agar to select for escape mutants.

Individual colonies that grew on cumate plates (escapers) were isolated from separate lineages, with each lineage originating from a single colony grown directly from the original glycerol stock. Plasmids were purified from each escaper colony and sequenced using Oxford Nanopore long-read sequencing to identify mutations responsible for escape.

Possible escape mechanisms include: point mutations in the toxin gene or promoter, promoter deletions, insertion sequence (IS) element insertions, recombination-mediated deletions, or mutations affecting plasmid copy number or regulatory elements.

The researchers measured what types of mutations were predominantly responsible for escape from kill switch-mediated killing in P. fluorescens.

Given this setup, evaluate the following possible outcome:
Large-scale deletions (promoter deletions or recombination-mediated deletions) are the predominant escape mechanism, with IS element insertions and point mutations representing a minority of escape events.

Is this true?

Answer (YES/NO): NO